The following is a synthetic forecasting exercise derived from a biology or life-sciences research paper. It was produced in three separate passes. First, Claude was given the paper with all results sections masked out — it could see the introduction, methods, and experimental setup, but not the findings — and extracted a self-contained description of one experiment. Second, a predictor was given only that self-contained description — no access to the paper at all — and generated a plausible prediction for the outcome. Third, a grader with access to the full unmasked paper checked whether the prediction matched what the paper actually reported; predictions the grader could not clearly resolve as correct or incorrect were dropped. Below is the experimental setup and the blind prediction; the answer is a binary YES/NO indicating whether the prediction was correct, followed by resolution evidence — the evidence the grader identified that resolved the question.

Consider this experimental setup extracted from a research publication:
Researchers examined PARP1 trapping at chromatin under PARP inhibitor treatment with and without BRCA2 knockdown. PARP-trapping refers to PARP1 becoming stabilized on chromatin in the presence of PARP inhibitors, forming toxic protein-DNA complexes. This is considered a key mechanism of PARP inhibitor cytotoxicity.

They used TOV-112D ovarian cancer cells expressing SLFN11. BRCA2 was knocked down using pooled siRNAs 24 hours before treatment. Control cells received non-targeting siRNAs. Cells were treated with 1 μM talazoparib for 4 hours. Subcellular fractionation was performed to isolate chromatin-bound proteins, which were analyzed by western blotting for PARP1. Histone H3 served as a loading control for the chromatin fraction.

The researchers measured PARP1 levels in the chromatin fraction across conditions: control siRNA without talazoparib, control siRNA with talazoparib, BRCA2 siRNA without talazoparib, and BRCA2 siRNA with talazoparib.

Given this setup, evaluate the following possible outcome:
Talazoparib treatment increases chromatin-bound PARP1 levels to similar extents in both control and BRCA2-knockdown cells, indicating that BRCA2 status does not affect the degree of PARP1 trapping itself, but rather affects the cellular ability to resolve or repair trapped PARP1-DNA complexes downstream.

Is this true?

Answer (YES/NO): NO